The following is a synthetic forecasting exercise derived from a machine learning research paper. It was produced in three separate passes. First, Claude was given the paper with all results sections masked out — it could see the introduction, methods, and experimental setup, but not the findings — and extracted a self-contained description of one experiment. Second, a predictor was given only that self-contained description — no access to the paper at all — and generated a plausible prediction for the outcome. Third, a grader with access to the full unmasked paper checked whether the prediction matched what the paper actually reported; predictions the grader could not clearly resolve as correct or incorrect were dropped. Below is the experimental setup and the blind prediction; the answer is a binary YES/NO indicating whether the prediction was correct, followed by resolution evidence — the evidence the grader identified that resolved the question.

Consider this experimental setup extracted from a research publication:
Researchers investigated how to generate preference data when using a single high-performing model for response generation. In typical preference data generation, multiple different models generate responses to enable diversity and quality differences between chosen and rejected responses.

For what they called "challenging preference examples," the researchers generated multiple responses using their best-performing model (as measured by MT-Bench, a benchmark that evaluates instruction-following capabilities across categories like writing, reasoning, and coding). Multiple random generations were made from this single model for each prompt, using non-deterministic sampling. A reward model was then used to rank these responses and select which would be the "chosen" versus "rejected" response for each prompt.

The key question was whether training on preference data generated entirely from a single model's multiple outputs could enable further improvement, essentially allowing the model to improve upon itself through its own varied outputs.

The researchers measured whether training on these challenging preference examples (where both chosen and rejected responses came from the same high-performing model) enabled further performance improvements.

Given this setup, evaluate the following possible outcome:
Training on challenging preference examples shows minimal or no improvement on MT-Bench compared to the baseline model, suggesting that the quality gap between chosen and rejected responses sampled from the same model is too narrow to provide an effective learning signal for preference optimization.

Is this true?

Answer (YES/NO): NO